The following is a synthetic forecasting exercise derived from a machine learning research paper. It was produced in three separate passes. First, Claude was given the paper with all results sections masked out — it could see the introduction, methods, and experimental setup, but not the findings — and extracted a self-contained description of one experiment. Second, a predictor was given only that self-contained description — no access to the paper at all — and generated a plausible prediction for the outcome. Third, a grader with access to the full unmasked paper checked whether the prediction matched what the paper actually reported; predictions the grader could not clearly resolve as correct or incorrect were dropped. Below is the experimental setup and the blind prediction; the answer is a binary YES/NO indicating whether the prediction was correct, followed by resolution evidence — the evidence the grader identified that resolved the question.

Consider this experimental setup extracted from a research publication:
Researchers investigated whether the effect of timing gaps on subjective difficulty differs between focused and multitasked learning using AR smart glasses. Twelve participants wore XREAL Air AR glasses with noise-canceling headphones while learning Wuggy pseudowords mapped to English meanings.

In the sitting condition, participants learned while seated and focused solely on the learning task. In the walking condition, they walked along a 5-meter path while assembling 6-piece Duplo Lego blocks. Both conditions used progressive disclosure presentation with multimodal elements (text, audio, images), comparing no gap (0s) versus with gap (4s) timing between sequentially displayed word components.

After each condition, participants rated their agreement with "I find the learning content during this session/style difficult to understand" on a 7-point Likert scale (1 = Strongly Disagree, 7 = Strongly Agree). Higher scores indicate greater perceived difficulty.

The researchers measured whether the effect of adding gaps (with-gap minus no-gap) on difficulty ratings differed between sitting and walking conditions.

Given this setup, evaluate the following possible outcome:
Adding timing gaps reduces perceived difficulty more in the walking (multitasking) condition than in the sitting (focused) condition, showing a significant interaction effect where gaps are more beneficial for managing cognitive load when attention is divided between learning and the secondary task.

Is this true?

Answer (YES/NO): NO